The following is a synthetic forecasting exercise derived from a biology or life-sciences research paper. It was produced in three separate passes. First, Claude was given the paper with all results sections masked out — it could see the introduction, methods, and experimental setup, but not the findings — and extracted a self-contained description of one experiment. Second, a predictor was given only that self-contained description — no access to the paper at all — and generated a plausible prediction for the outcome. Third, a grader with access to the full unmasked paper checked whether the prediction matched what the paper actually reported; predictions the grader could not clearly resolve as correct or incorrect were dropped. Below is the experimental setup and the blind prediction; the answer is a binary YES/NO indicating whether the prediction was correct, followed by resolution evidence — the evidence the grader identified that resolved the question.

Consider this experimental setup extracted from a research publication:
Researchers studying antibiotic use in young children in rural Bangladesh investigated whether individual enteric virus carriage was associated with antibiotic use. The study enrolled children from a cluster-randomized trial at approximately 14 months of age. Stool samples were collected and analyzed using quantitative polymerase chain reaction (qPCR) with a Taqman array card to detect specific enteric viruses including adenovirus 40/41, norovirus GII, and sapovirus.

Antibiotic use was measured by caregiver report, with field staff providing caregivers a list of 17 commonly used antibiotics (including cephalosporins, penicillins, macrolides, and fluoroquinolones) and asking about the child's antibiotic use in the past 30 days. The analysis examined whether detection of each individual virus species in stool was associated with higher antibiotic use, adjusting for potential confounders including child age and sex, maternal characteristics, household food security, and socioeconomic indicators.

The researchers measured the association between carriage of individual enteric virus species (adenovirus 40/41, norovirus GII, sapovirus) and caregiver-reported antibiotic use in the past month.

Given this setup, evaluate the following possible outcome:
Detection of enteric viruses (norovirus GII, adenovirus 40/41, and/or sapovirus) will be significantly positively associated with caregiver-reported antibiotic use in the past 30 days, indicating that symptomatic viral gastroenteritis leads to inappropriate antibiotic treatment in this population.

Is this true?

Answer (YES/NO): NO